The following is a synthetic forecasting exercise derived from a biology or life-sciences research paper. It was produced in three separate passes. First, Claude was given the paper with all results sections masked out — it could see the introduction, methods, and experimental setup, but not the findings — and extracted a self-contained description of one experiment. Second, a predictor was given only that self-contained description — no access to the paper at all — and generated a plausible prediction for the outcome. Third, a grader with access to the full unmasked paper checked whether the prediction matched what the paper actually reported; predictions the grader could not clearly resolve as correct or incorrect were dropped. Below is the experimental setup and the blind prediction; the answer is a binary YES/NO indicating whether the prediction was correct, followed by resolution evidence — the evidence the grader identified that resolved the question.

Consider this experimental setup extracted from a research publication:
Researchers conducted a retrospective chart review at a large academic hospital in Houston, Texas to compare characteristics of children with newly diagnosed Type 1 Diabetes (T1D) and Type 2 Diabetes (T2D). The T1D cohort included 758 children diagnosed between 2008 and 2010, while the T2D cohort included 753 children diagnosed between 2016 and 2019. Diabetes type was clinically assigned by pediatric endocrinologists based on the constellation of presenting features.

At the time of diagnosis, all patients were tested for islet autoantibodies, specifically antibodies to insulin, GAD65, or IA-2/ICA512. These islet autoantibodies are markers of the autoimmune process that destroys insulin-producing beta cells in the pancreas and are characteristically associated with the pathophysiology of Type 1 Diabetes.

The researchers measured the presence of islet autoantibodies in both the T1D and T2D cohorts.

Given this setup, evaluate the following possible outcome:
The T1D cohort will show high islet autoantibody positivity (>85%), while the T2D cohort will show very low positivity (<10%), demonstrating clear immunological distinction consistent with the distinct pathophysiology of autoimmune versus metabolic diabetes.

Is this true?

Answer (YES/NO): YES